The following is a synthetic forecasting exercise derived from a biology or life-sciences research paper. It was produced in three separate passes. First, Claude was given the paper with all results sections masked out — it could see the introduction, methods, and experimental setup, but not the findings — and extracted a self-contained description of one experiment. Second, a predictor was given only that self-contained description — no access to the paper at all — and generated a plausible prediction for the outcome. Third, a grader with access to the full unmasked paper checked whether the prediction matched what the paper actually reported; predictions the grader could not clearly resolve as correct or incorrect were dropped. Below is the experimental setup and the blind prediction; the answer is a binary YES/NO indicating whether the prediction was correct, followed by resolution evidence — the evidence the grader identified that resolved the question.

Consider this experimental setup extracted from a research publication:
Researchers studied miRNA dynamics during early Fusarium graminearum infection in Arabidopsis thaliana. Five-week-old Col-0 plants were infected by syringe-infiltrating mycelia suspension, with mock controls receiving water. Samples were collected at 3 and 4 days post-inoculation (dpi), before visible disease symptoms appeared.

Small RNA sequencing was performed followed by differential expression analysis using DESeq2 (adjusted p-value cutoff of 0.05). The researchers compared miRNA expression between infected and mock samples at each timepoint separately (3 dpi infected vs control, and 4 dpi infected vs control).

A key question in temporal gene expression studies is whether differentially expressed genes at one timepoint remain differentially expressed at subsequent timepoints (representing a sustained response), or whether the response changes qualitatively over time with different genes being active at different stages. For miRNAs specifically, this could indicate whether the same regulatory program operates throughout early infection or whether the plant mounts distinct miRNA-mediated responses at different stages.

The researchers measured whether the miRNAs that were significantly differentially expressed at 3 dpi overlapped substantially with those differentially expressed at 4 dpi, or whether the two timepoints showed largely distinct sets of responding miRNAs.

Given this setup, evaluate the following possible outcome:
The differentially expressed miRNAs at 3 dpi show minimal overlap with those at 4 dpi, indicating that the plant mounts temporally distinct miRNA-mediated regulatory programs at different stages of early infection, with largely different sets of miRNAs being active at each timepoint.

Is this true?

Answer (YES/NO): NO